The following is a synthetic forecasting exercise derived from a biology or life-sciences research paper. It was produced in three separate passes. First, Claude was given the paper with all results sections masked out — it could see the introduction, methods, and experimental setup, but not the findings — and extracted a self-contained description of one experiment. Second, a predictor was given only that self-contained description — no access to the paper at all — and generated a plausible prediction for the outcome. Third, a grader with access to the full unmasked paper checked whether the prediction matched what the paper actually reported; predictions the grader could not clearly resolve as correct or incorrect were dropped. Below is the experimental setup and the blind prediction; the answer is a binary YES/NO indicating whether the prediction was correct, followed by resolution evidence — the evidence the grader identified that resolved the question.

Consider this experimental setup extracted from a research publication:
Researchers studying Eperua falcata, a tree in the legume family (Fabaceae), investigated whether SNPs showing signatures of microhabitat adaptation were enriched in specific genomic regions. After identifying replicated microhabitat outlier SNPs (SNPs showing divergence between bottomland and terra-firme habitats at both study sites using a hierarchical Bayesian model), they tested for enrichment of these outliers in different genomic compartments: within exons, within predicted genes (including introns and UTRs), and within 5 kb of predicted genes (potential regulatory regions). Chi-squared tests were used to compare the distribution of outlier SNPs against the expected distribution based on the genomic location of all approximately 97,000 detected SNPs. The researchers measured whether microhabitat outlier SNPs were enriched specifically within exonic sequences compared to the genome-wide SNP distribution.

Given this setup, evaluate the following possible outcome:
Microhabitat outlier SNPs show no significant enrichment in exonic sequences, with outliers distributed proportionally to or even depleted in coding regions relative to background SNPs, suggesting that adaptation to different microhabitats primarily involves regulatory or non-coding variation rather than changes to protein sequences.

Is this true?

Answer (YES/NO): YES